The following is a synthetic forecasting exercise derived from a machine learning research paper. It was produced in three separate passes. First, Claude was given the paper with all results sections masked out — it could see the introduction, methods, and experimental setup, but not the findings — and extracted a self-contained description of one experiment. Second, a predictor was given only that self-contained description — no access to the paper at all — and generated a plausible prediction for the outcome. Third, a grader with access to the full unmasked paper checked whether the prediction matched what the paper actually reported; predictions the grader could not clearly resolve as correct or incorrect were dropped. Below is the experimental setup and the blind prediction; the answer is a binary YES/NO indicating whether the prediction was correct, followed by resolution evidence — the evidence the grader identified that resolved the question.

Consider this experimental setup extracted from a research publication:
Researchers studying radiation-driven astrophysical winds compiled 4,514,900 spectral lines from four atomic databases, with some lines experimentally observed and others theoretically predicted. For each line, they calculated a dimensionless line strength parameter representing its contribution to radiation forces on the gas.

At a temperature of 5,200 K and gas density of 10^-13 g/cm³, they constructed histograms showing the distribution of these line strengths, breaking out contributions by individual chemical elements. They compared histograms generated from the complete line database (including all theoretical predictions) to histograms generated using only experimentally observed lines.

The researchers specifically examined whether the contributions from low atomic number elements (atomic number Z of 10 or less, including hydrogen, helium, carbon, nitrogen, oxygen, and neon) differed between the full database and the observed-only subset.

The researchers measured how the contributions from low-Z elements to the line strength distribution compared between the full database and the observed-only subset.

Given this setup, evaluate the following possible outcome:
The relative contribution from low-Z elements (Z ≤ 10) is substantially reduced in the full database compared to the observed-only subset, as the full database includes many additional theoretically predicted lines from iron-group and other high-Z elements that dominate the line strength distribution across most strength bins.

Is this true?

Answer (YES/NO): NO